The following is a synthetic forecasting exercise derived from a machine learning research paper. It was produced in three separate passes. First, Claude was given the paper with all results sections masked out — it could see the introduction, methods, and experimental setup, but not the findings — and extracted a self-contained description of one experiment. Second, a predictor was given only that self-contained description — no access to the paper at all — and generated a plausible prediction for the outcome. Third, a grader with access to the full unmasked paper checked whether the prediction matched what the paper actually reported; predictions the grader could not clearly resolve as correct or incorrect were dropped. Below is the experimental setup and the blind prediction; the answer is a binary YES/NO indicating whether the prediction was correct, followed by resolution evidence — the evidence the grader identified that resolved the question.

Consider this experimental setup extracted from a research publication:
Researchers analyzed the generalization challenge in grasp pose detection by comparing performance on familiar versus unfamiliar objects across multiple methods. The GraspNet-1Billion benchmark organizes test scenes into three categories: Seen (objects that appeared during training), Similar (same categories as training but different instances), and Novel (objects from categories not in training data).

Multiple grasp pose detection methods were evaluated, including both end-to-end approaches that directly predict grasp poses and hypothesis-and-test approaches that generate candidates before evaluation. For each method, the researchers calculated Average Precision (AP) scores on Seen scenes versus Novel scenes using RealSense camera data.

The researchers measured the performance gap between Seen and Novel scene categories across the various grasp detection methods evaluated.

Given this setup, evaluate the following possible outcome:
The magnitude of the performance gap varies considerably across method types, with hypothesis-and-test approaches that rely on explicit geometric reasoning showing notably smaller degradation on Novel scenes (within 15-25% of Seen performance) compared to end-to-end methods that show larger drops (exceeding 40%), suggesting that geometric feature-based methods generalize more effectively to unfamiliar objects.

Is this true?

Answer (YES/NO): NO